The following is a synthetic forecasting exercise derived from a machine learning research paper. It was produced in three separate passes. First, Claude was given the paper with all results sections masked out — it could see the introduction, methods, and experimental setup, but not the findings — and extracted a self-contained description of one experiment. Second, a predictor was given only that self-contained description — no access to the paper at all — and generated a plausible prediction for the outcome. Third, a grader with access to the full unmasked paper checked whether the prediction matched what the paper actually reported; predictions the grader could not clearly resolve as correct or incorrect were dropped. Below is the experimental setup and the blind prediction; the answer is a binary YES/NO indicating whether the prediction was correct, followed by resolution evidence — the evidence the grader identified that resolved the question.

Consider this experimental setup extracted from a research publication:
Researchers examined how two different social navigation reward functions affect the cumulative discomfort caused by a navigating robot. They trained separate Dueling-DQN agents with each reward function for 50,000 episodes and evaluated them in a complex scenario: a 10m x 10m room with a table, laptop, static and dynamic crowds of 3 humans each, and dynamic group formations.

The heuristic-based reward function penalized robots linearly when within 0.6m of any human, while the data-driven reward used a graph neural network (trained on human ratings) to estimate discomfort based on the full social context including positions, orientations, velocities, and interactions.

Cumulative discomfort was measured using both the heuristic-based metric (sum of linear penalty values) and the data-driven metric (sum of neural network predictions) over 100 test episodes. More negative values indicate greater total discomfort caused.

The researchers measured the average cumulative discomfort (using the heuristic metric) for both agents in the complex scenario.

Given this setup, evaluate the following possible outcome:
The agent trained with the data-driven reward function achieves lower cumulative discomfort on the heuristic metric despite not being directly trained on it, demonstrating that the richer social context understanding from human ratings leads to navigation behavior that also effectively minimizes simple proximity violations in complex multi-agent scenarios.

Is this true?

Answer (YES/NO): YES